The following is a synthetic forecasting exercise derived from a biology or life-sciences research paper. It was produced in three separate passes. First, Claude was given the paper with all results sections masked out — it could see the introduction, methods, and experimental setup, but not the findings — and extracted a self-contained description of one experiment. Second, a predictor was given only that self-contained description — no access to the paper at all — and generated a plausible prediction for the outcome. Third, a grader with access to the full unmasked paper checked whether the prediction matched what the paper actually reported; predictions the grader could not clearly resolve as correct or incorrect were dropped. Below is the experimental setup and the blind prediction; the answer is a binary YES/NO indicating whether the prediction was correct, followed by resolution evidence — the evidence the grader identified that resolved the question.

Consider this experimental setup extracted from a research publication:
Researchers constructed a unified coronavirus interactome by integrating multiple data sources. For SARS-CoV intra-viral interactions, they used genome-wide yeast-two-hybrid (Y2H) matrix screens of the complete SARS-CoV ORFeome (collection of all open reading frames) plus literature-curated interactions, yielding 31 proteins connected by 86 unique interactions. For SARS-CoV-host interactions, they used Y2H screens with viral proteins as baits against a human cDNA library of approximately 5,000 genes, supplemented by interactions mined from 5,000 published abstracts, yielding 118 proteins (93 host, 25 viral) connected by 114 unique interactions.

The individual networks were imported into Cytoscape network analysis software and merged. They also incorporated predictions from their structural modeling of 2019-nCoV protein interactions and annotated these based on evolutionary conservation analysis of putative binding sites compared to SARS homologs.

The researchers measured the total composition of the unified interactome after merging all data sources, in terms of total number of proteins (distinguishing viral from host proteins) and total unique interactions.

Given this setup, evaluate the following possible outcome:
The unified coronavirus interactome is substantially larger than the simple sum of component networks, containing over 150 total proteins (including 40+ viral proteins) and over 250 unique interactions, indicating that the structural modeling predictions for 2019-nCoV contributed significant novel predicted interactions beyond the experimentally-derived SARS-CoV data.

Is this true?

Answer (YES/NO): NO